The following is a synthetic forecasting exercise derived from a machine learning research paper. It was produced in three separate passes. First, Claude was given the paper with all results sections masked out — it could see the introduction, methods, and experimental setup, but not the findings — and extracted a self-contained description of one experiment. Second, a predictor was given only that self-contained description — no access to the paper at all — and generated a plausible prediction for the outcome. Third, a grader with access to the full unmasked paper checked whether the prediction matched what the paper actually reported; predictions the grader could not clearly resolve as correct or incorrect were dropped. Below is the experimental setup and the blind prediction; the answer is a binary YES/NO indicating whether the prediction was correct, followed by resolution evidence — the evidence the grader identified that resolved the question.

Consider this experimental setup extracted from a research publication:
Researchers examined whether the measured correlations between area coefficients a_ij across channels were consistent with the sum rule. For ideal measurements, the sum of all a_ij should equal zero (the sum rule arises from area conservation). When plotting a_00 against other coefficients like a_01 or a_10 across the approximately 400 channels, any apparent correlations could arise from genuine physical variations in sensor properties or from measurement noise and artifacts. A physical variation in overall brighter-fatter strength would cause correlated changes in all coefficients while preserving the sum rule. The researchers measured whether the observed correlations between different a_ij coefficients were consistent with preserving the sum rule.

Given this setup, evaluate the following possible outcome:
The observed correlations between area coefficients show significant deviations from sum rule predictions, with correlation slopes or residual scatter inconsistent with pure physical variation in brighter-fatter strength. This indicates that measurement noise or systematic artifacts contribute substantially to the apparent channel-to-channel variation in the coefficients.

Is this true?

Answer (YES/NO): YES